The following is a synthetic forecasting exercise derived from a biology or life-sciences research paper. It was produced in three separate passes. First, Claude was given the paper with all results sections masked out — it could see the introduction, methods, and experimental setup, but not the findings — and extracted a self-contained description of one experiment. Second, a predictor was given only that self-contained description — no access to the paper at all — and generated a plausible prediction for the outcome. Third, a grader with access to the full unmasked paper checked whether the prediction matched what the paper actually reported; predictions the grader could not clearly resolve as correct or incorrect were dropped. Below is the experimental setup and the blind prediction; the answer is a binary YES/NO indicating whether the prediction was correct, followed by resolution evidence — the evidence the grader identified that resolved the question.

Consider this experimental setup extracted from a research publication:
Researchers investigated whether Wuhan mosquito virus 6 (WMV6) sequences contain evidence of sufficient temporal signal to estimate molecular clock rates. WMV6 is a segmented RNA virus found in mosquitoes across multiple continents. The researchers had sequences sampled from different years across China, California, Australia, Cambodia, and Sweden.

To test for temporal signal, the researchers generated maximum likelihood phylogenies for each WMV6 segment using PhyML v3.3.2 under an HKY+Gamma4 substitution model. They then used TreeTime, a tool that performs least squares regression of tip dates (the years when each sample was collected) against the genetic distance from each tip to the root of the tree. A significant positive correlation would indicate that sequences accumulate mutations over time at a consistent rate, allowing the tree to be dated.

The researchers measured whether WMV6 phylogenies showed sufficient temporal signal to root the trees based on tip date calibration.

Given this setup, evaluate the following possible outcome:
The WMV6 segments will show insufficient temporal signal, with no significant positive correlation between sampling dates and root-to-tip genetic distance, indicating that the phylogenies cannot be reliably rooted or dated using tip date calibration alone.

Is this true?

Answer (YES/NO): NO